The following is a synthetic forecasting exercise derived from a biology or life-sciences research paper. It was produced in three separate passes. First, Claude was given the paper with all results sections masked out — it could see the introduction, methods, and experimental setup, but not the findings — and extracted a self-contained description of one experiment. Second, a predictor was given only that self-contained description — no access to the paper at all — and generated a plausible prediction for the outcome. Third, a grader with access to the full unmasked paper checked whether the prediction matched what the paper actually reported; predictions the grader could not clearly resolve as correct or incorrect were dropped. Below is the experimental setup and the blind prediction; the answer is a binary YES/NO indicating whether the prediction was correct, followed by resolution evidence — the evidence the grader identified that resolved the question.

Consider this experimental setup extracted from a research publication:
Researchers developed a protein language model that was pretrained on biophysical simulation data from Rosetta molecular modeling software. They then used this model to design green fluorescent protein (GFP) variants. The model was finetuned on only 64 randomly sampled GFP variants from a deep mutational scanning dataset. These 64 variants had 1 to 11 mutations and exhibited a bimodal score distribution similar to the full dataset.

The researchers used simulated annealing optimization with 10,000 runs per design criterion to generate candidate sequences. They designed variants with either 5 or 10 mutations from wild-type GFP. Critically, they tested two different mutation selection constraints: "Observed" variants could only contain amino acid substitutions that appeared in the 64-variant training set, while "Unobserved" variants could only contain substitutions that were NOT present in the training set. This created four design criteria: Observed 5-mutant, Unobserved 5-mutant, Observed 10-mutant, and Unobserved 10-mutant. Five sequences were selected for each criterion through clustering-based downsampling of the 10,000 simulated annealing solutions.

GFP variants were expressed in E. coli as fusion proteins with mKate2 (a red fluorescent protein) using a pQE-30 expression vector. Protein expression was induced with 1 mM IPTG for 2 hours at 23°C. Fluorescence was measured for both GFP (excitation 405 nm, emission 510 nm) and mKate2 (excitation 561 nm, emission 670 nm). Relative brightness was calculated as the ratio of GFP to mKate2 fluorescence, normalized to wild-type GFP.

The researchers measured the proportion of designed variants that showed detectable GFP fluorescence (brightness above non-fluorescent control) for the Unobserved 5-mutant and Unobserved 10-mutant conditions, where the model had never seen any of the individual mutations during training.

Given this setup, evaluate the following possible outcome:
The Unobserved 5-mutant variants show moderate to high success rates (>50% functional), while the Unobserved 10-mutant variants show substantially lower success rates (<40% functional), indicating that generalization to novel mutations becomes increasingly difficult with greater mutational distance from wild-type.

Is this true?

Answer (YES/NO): NO